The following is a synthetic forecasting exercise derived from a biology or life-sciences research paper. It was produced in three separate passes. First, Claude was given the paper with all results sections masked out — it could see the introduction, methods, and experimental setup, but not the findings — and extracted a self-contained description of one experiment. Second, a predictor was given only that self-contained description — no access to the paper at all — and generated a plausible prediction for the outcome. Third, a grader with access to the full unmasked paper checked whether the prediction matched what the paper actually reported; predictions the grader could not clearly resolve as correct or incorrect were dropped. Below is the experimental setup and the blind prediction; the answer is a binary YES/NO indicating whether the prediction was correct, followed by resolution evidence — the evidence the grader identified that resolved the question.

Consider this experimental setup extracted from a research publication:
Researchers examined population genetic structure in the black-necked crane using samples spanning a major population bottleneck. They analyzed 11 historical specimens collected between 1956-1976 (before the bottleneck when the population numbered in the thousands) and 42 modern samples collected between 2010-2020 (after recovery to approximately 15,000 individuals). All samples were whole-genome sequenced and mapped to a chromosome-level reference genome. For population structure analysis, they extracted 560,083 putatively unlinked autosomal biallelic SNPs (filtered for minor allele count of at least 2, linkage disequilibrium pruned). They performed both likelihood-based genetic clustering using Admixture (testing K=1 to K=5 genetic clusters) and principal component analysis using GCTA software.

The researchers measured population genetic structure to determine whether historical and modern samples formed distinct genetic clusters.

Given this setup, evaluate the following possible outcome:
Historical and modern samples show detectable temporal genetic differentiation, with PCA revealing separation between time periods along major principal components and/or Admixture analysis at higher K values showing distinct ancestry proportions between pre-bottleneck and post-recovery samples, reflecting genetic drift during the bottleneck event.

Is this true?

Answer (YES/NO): NO